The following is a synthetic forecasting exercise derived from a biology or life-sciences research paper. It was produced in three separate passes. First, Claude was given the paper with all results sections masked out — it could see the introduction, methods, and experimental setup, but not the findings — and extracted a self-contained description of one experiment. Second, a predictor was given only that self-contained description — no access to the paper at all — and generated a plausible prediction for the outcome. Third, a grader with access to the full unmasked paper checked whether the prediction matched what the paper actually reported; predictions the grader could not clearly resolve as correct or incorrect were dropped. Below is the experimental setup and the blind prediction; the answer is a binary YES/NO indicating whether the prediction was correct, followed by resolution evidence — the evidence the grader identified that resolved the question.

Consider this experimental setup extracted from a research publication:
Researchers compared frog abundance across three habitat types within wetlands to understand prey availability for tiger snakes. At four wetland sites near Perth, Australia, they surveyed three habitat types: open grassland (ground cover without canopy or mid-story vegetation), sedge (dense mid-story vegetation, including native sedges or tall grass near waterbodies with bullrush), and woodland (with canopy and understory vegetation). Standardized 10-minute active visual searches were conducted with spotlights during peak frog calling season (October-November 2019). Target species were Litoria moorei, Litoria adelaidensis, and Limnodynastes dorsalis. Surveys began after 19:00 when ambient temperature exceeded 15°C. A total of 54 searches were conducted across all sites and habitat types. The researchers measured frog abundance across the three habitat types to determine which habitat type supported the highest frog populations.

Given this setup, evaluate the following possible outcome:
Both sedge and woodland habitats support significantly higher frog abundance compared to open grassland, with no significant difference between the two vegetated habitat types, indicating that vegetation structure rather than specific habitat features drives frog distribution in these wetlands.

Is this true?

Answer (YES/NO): NO